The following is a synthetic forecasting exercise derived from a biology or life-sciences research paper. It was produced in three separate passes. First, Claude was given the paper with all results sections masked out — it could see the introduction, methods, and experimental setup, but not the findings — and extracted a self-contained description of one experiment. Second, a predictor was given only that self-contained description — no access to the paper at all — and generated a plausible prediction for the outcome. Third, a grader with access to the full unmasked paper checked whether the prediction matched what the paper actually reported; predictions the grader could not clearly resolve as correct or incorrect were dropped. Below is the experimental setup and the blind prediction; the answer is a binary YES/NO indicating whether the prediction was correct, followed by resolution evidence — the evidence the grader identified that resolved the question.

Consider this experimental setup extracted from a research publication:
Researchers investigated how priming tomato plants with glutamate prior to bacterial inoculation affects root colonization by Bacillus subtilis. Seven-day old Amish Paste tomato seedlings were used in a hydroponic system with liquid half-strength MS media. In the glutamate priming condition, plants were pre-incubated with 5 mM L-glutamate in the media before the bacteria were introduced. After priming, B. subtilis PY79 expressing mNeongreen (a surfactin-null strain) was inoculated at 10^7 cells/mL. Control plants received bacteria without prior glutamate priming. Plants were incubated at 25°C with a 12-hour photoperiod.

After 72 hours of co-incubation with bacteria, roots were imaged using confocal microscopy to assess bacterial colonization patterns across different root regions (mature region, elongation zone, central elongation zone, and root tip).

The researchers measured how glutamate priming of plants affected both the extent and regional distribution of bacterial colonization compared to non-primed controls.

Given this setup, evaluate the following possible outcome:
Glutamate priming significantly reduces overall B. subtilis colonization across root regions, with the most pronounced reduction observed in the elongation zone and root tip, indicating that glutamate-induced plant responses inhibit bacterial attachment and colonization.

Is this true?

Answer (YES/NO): NO